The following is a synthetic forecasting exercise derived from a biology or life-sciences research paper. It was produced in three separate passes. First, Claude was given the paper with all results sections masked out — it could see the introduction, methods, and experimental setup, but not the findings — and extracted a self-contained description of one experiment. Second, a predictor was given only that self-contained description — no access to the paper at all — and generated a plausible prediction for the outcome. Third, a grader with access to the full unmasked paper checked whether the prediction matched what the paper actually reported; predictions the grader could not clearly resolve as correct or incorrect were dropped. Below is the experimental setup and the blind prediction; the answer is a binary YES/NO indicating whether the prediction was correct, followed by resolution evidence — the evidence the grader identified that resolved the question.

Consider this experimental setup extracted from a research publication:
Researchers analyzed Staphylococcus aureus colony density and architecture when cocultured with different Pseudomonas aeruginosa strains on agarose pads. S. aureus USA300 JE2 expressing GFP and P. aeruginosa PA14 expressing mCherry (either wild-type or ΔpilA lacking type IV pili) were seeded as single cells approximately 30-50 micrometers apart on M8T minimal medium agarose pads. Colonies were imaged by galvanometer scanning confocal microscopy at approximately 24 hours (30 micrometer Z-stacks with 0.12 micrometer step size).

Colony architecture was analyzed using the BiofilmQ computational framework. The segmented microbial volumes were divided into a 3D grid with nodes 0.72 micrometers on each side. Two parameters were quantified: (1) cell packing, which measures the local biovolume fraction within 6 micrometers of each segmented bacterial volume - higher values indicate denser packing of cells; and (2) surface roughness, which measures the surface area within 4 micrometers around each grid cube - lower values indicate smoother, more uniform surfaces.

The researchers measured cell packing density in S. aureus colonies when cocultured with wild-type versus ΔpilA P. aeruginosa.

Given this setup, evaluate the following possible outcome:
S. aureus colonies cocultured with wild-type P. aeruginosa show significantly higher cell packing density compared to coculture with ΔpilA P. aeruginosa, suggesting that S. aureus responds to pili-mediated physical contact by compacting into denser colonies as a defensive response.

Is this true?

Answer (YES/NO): NO